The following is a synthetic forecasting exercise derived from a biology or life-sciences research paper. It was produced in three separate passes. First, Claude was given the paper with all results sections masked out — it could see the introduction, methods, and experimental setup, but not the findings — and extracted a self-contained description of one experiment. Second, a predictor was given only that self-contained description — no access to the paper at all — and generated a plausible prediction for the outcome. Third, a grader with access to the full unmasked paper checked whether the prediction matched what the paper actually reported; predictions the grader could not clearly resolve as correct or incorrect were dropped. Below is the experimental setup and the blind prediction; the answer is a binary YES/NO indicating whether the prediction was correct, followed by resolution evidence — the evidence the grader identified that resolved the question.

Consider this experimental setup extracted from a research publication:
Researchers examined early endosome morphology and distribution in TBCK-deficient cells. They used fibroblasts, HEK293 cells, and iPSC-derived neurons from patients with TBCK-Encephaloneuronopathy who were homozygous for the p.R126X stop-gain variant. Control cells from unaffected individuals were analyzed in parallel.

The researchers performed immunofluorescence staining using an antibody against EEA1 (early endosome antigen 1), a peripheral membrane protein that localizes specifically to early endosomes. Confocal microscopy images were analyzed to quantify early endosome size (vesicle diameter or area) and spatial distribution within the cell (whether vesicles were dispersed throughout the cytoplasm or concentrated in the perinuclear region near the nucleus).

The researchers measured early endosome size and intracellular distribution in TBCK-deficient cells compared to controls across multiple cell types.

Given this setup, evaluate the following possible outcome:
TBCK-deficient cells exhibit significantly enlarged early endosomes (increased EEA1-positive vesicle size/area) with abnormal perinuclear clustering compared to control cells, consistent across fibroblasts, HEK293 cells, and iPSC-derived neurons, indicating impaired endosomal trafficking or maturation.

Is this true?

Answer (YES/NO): YES